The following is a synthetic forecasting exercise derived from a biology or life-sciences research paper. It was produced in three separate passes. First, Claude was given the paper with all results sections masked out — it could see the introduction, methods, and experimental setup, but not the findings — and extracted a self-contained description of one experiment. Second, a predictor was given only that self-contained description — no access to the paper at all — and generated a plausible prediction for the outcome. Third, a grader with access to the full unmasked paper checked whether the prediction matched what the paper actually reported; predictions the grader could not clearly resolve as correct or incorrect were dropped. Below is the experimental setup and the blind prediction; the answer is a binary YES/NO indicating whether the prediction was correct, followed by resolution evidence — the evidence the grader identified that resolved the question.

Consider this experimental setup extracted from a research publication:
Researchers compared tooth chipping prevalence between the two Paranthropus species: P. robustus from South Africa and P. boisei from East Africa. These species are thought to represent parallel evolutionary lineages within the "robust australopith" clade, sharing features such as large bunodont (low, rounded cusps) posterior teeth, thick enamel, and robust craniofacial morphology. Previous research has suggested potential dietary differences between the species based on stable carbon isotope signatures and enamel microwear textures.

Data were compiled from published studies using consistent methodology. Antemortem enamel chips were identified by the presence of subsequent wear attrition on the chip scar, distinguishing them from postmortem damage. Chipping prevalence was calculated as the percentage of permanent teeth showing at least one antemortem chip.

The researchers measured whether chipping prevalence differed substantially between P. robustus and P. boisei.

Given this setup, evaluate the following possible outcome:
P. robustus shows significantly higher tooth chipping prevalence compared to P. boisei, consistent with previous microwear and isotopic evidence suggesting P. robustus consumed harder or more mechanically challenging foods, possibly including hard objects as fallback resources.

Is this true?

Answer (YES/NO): NO